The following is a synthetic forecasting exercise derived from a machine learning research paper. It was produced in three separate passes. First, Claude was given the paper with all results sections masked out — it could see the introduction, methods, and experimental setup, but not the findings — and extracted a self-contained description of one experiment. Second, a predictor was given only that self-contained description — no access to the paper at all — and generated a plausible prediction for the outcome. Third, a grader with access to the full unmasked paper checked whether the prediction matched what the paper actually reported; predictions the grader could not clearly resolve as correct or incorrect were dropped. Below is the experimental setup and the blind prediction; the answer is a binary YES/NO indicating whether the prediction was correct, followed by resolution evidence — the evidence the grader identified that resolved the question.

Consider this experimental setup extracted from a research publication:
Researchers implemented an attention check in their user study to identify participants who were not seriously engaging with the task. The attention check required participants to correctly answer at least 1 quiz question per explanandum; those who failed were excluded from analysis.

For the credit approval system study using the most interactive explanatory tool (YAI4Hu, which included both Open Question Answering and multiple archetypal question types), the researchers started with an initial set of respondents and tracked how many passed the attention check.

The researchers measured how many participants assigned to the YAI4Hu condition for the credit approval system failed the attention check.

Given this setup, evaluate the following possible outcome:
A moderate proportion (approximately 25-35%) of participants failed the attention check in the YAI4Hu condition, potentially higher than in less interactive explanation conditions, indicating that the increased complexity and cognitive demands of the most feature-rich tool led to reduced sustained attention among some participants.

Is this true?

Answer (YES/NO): NO